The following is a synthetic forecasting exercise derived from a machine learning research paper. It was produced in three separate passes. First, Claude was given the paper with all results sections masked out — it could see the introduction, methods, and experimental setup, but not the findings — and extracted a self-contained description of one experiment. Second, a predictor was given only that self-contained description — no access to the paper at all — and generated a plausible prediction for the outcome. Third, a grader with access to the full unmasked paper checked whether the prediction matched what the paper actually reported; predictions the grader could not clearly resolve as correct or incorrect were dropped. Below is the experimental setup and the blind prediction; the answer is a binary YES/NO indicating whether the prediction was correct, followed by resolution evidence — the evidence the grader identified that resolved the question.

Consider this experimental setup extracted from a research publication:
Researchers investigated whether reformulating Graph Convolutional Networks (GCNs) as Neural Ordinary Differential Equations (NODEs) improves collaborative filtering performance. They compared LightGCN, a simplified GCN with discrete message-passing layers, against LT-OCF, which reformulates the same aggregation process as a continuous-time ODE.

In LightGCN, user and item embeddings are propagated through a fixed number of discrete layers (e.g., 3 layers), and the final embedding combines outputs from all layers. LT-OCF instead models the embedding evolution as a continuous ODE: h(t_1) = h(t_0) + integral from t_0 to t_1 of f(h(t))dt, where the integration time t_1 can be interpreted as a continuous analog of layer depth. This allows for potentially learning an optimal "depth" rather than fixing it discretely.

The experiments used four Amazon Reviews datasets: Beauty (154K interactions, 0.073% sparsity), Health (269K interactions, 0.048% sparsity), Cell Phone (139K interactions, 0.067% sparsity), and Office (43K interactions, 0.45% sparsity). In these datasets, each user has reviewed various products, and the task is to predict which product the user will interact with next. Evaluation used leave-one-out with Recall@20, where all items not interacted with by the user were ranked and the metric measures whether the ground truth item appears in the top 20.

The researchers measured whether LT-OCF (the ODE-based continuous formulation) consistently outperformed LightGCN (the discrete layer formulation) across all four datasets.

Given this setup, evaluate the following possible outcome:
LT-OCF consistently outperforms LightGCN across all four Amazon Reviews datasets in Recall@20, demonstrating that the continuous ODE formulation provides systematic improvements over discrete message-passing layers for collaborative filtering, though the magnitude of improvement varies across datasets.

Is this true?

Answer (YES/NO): NO